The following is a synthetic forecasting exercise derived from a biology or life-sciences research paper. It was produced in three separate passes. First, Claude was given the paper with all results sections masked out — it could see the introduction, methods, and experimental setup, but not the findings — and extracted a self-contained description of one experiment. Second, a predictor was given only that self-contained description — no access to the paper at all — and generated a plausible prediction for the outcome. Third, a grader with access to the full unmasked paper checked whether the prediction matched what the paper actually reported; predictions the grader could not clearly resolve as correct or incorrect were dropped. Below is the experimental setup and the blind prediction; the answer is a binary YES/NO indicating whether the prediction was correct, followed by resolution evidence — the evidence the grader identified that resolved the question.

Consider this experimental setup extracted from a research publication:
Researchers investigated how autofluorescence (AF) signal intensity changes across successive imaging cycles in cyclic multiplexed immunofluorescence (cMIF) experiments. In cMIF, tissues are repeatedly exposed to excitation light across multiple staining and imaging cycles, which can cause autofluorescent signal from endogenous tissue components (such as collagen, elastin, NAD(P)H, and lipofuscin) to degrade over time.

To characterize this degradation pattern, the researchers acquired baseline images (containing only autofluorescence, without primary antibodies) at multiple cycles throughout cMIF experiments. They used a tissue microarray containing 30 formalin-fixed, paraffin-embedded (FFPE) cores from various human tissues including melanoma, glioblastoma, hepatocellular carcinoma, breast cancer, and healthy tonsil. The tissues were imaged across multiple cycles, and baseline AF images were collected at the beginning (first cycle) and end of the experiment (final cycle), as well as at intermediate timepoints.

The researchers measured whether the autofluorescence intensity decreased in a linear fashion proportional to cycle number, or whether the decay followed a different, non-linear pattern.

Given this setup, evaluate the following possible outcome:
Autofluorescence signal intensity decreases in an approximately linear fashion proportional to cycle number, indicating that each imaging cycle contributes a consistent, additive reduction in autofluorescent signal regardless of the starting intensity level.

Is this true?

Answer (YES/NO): NO